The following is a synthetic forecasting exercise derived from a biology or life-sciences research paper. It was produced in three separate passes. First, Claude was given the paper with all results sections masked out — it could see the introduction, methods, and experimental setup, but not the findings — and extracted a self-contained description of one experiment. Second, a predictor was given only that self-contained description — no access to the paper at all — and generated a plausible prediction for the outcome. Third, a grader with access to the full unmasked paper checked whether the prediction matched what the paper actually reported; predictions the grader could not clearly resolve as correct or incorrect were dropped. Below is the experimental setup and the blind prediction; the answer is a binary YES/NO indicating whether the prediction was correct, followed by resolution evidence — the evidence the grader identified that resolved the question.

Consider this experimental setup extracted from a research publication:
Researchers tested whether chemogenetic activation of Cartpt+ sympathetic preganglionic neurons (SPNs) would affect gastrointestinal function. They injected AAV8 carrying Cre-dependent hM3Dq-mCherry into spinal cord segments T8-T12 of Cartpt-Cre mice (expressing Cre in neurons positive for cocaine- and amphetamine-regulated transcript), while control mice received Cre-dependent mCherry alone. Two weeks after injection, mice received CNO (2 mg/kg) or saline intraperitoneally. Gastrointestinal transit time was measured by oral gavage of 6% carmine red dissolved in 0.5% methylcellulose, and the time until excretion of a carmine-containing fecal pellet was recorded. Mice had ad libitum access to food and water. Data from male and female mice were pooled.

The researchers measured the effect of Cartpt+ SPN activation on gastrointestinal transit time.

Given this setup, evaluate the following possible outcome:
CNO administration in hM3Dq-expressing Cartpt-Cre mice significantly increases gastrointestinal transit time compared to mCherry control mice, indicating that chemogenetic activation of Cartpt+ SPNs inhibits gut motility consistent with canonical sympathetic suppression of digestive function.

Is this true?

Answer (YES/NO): YES